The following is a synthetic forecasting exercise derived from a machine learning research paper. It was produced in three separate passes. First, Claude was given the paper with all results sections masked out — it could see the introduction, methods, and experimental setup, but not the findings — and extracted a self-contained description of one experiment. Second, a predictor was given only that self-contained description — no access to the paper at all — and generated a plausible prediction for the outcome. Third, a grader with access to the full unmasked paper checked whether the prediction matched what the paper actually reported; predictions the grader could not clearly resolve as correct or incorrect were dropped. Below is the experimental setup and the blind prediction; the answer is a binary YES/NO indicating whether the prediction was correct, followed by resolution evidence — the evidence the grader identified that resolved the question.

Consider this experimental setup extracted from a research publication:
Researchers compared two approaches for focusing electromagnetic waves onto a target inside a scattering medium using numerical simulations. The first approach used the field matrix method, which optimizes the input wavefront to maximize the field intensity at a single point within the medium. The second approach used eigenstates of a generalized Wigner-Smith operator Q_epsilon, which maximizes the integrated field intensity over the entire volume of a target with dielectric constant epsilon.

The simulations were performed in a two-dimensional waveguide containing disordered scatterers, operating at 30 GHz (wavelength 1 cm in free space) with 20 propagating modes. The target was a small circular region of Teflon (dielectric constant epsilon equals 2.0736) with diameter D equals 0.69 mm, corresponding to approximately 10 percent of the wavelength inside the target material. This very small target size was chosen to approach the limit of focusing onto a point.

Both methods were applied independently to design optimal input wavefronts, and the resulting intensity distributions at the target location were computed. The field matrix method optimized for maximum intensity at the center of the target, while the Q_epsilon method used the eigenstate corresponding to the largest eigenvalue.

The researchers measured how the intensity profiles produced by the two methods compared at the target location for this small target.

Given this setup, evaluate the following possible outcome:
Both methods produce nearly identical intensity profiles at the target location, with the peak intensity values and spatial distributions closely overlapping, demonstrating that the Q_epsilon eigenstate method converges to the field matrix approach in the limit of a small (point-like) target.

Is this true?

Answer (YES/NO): YES